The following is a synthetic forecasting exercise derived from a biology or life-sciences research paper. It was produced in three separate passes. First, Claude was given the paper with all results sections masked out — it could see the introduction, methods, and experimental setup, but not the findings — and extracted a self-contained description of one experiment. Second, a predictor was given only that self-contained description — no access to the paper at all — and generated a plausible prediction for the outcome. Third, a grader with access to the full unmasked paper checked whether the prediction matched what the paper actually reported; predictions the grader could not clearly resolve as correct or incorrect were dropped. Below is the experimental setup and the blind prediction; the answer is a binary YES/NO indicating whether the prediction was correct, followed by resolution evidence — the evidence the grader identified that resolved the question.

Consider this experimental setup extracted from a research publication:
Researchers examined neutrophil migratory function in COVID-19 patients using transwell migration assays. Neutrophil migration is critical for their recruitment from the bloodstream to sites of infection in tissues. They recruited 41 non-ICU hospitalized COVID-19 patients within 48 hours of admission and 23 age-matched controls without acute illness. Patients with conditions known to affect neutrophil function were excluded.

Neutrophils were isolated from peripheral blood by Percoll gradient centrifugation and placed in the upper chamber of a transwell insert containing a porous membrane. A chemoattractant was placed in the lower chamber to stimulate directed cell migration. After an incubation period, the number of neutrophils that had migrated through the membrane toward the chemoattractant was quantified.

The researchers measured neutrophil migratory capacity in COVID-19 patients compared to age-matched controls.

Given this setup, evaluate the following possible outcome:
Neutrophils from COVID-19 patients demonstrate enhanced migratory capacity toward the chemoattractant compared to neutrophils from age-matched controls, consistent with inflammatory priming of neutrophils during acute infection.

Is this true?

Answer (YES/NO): YES